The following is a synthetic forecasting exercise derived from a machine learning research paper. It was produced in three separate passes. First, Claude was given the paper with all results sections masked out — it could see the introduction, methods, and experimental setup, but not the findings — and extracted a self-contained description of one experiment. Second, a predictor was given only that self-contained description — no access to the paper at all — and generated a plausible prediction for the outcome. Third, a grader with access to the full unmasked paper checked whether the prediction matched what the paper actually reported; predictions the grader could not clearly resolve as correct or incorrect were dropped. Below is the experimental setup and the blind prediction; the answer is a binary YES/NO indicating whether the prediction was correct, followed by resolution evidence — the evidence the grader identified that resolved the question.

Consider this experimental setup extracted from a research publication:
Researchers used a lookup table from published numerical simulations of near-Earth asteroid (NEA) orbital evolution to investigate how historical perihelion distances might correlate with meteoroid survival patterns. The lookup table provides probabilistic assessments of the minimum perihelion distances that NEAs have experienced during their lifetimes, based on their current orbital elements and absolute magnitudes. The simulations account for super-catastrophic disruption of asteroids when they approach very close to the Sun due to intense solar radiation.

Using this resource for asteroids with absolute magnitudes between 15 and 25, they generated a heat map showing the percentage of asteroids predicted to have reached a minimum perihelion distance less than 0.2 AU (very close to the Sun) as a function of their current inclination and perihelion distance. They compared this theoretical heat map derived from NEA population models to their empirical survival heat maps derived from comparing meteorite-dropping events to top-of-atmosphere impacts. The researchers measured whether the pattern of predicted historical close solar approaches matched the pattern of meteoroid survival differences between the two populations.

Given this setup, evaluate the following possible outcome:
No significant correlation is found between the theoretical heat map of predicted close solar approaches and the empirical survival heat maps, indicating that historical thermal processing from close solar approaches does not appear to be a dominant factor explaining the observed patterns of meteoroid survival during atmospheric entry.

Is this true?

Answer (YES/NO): NO